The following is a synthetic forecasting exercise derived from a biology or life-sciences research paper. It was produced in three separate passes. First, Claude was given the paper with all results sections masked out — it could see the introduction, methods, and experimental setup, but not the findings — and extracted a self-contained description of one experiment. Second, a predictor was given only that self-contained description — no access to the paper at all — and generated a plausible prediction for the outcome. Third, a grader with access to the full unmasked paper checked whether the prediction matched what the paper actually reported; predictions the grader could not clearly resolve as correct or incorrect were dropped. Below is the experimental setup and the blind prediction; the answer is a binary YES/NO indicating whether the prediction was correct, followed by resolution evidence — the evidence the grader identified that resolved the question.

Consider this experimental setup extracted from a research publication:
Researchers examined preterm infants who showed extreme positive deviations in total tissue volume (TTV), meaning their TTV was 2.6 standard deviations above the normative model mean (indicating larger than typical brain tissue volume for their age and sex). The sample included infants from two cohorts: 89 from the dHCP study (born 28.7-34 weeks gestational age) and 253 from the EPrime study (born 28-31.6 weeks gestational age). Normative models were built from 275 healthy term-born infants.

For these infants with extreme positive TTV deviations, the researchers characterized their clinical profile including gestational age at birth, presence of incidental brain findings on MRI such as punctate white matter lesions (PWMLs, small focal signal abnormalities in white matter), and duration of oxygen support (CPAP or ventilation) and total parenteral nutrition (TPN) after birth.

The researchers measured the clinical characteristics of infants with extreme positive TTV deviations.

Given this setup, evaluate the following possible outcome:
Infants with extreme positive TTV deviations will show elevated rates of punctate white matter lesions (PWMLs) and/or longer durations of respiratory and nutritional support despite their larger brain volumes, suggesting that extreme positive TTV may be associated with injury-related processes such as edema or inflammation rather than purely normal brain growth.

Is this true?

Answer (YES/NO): NO